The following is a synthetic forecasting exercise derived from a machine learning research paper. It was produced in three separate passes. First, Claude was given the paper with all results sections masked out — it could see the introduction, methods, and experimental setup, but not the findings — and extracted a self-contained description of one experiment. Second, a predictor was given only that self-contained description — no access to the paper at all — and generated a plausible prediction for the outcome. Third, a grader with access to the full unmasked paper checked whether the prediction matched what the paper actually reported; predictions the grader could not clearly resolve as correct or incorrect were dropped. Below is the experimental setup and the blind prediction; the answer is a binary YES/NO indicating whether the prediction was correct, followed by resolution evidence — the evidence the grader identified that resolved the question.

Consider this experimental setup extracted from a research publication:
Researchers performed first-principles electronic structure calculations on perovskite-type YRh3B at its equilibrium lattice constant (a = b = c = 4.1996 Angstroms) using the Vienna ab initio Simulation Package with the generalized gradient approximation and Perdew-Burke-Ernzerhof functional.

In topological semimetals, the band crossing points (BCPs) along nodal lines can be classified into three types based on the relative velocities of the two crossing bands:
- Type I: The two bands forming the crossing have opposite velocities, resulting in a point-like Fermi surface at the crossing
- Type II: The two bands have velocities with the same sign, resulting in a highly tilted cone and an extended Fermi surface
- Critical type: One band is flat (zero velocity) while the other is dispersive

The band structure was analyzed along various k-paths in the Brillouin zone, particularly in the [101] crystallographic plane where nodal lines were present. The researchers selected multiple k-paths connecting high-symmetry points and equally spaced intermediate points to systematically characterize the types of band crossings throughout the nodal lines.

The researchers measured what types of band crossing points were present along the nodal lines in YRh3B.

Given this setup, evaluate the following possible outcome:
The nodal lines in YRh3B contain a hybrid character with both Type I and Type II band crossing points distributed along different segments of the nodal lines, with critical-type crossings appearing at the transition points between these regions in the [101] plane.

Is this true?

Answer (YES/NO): NO